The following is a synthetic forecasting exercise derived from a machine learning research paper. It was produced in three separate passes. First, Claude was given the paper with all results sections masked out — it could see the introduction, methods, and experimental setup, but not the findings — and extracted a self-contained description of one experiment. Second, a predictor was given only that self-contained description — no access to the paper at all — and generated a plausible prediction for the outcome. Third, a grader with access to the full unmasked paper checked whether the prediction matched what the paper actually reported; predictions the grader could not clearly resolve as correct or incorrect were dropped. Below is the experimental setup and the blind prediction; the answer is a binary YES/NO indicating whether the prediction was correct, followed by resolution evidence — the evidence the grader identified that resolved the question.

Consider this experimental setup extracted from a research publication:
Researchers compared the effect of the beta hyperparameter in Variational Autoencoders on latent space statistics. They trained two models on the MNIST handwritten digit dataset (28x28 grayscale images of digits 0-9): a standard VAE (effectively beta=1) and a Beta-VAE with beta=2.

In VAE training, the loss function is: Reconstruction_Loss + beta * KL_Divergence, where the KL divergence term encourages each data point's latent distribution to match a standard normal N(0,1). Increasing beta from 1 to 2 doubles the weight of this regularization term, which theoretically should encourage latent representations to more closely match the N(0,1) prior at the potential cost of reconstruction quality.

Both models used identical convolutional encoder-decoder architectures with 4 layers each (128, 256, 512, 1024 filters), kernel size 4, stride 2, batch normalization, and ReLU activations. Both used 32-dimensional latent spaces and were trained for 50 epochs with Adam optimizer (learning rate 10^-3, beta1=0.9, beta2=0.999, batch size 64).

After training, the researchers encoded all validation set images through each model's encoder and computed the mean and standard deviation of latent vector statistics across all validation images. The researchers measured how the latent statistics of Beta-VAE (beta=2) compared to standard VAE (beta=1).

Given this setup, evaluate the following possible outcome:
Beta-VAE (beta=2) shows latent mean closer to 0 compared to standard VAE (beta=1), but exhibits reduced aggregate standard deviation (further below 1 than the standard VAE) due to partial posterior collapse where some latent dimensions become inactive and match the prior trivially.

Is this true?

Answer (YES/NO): NO